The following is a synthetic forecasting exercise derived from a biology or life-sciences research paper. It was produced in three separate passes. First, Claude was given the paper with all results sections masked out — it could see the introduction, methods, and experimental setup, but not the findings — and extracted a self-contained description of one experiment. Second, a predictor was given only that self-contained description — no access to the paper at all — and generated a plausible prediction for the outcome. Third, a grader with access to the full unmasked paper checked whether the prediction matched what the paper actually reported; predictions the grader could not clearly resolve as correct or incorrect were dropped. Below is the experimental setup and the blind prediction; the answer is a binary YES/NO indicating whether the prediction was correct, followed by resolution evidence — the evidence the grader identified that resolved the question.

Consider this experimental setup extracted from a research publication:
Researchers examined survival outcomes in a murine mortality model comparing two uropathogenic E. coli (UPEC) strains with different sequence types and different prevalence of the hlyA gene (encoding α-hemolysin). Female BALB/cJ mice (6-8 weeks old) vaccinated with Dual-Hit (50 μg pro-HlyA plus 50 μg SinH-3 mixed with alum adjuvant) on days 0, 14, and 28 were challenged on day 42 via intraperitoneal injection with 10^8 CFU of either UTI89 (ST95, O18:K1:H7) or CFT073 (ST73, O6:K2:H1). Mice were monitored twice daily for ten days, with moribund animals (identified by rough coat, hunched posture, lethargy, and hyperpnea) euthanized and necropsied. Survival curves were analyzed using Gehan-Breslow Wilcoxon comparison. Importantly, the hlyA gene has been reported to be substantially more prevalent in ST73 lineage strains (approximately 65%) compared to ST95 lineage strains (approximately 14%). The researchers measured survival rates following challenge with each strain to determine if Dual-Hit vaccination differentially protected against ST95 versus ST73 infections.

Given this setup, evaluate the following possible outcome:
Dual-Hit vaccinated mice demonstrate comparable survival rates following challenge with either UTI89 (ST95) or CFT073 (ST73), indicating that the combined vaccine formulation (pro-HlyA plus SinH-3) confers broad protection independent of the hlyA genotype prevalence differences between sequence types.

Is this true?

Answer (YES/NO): NO